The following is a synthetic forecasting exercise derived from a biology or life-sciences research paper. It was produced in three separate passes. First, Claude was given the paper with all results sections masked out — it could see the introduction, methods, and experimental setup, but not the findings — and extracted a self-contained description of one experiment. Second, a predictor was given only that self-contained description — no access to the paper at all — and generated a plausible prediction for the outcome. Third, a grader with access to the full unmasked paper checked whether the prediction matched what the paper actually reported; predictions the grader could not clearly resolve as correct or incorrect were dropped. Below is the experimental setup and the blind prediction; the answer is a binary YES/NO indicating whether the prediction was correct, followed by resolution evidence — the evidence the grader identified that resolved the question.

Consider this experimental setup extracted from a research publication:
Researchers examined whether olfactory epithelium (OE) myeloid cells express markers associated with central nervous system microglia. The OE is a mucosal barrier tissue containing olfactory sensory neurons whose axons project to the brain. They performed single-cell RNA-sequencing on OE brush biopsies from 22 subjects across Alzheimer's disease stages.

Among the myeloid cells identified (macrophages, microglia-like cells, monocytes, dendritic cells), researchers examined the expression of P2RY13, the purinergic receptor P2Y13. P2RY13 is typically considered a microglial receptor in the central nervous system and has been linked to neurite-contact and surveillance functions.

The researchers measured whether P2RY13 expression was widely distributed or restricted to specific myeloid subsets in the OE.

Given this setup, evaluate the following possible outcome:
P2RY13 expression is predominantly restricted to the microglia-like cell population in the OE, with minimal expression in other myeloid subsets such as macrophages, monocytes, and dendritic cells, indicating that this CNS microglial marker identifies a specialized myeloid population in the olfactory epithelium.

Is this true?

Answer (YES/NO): NO